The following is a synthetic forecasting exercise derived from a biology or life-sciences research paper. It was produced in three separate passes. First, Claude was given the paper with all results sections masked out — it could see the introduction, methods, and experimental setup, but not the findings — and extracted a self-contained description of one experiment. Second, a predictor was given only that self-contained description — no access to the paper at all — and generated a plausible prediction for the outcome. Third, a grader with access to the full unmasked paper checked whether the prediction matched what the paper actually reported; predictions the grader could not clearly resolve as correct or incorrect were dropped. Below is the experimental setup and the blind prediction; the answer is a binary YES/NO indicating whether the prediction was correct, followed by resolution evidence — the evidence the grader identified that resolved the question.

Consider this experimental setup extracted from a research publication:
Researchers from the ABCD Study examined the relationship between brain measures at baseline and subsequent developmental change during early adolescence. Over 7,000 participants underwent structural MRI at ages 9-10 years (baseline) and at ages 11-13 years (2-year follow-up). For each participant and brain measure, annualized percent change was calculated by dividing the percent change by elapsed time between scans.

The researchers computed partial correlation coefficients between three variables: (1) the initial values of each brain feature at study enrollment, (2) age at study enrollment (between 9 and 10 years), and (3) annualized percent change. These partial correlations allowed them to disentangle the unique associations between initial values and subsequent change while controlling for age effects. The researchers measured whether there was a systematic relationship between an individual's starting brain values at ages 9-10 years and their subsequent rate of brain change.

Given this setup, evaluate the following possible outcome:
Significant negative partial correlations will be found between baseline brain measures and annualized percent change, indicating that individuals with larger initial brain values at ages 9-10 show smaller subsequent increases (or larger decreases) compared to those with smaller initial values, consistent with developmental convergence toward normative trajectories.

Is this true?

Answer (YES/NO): YES